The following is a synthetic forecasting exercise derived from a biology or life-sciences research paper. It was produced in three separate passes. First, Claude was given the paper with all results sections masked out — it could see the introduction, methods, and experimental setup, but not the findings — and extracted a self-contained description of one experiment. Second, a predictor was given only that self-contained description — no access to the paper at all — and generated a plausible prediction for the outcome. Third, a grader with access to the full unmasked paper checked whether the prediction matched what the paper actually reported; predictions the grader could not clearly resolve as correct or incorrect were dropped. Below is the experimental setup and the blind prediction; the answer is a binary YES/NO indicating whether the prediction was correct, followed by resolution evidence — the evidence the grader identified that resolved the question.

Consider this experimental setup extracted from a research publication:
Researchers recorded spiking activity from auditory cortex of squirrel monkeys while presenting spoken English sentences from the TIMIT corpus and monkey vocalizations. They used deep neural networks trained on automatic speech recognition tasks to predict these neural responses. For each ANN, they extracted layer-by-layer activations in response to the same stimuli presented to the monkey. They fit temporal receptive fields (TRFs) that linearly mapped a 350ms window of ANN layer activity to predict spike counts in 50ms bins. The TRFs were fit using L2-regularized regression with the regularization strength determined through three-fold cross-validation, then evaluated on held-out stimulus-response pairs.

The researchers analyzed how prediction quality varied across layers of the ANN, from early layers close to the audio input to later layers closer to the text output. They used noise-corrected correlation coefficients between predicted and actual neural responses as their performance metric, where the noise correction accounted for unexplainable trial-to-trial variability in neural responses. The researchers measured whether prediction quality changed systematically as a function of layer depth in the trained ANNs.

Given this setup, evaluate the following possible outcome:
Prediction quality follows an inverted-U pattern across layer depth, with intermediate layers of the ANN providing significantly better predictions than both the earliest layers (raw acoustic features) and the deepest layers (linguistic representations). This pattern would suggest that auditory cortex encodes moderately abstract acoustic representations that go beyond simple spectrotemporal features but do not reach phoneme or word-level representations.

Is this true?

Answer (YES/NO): YES